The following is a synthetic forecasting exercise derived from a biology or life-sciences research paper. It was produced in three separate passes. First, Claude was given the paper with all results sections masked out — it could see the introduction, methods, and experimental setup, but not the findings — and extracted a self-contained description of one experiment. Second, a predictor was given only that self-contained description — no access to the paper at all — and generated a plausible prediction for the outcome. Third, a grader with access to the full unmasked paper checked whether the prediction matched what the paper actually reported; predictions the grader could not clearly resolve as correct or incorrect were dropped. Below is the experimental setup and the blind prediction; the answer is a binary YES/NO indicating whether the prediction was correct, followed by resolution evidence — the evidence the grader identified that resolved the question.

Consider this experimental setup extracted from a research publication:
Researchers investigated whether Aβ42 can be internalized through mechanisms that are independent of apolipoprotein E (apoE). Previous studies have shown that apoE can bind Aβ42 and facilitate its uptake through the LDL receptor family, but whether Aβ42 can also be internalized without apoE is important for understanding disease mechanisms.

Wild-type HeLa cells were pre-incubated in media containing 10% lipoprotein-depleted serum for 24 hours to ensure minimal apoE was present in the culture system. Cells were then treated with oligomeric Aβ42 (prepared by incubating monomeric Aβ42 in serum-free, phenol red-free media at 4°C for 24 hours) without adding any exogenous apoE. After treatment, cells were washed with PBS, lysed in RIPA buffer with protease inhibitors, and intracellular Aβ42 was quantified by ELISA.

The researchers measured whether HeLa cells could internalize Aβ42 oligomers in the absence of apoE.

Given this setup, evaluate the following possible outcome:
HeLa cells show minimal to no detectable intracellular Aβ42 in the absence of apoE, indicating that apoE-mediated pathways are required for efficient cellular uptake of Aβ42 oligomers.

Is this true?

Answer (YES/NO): NO